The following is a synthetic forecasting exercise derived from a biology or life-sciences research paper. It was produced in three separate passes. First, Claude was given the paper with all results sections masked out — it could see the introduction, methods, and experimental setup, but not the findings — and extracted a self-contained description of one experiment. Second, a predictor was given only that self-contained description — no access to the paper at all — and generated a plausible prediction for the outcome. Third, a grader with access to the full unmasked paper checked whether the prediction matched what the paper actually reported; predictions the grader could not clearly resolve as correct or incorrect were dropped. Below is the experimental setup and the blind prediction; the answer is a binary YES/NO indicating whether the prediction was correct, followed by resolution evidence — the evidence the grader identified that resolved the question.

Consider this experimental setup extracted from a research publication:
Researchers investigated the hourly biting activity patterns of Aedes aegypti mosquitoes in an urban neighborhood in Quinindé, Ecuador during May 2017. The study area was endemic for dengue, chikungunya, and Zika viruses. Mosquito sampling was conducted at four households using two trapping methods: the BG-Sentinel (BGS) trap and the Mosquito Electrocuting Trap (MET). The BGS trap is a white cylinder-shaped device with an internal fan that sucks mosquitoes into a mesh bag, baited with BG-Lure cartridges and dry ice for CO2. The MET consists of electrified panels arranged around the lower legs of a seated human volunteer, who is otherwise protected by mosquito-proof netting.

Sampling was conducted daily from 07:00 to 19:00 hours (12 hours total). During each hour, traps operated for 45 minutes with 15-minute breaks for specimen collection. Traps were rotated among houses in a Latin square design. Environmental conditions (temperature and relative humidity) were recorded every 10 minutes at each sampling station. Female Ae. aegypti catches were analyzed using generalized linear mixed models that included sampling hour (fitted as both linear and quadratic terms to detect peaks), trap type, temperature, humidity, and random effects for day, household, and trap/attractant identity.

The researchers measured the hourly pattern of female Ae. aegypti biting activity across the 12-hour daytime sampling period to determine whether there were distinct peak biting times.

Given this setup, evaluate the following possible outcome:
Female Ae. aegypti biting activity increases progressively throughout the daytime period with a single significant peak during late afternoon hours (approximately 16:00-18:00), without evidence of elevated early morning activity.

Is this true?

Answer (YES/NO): NO